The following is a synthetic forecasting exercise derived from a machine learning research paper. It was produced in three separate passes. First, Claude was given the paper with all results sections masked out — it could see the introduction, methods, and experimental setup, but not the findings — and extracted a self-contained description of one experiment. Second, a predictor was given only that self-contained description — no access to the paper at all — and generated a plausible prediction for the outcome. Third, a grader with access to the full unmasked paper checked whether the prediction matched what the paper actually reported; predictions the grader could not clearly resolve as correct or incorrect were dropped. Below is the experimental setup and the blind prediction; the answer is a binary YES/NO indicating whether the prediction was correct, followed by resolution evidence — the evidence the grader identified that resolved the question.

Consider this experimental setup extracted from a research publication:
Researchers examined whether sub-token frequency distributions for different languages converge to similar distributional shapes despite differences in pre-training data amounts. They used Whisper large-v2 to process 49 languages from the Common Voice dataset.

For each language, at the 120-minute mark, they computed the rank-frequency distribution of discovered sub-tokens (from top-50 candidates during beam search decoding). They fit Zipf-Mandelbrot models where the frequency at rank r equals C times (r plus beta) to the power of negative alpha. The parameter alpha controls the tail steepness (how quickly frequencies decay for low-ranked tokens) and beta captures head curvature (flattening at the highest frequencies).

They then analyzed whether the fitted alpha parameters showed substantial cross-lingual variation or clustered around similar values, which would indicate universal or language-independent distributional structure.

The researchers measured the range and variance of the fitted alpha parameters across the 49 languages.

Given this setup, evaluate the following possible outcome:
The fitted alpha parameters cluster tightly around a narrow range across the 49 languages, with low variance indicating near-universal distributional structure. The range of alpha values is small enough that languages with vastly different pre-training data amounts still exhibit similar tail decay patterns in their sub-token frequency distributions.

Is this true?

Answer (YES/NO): NO